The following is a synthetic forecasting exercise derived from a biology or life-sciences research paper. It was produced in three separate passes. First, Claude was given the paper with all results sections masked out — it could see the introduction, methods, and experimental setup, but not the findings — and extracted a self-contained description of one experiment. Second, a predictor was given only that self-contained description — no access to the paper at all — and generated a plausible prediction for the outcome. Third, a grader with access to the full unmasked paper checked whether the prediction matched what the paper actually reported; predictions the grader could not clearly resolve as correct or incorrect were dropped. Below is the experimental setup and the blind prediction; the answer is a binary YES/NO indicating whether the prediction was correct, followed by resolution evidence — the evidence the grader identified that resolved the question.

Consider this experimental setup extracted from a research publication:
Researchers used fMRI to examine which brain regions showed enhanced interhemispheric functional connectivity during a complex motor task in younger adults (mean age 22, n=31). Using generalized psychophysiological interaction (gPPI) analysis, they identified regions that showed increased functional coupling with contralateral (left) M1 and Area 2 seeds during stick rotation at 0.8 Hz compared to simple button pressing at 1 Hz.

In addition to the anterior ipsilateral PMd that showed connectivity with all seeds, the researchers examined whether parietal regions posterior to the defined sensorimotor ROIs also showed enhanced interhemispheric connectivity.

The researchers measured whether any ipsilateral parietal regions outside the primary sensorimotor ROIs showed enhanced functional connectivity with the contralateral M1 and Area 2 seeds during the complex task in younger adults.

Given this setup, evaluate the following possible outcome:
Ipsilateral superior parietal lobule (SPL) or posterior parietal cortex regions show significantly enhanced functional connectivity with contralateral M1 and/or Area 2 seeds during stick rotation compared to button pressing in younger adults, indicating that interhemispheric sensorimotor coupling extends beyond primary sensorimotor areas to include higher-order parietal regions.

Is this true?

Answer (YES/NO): YES